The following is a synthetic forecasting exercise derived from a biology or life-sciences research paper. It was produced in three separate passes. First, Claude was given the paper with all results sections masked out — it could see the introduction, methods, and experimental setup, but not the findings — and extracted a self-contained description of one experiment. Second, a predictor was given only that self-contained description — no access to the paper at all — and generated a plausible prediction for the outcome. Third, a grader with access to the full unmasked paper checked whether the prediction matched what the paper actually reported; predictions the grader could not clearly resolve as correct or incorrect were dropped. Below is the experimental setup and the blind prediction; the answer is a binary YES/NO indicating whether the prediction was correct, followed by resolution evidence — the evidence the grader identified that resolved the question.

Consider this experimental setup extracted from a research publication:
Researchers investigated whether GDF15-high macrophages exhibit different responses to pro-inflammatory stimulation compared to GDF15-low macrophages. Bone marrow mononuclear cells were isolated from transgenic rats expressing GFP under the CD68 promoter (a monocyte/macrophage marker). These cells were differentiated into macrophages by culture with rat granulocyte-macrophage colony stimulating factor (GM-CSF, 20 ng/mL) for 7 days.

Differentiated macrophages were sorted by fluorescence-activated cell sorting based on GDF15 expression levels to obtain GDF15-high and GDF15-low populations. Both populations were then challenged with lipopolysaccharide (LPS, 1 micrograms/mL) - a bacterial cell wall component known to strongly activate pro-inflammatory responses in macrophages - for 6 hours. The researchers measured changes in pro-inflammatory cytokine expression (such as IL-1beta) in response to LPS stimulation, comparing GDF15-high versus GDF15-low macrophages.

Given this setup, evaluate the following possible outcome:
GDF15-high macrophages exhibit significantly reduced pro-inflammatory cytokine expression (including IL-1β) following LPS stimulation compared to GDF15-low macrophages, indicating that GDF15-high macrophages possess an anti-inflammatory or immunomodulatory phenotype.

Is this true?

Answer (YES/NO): YES